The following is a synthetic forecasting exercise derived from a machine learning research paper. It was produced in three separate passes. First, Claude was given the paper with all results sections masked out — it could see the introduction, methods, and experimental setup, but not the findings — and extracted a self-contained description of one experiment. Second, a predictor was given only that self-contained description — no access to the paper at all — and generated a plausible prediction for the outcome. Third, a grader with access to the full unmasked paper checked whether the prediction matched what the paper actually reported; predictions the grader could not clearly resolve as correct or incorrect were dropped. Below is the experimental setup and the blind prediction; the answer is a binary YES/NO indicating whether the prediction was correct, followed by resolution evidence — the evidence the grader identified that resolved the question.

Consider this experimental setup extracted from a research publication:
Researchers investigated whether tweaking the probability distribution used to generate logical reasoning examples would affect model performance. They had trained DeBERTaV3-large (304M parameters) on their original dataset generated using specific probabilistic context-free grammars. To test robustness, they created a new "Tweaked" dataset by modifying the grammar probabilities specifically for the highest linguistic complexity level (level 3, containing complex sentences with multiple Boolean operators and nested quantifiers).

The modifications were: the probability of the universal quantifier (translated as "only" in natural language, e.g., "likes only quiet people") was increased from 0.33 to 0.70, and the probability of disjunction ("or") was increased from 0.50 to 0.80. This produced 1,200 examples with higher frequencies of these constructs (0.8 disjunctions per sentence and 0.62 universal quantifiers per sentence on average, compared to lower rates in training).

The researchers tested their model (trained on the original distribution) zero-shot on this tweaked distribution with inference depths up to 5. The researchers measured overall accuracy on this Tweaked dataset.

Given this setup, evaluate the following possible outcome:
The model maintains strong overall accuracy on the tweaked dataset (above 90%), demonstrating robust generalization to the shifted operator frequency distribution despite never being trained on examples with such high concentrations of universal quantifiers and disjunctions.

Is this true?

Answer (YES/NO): YES